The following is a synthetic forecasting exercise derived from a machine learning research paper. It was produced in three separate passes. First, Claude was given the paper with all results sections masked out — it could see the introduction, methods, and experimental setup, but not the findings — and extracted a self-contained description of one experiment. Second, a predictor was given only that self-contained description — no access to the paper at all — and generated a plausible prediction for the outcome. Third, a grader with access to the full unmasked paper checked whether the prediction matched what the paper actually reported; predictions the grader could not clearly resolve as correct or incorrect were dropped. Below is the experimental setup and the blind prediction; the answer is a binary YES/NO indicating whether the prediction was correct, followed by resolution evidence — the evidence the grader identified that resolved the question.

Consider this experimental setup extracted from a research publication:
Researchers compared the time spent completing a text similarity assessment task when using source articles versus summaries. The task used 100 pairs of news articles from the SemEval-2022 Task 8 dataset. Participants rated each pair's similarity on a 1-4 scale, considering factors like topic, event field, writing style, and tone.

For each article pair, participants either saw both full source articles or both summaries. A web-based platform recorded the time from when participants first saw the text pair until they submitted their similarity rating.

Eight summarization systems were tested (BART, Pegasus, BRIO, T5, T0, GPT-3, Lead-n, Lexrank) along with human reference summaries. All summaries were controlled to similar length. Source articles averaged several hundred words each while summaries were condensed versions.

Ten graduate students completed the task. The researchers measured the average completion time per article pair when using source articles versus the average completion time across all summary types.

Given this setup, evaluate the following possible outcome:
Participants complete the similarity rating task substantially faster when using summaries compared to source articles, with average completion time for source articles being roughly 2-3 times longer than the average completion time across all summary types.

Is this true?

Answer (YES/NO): NO